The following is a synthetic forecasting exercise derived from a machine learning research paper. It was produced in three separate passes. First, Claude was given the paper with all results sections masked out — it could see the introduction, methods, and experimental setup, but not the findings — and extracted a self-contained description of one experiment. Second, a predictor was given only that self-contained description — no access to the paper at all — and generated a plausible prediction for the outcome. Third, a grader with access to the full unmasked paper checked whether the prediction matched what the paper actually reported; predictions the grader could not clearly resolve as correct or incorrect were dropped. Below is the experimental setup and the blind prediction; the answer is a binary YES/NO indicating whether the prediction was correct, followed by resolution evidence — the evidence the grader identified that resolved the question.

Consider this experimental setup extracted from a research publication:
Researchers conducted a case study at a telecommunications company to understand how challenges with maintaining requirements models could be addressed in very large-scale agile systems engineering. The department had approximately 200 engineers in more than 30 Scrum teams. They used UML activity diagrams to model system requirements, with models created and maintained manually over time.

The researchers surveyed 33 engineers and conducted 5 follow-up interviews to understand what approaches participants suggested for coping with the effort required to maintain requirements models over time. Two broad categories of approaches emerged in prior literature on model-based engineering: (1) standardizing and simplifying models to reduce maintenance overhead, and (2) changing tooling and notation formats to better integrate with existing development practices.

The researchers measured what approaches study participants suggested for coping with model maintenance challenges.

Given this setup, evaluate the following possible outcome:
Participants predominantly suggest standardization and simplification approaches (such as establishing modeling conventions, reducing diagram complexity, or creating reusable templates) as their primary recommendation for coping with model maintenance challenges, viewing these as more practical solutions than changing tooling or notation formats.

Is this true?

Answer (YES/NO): NO